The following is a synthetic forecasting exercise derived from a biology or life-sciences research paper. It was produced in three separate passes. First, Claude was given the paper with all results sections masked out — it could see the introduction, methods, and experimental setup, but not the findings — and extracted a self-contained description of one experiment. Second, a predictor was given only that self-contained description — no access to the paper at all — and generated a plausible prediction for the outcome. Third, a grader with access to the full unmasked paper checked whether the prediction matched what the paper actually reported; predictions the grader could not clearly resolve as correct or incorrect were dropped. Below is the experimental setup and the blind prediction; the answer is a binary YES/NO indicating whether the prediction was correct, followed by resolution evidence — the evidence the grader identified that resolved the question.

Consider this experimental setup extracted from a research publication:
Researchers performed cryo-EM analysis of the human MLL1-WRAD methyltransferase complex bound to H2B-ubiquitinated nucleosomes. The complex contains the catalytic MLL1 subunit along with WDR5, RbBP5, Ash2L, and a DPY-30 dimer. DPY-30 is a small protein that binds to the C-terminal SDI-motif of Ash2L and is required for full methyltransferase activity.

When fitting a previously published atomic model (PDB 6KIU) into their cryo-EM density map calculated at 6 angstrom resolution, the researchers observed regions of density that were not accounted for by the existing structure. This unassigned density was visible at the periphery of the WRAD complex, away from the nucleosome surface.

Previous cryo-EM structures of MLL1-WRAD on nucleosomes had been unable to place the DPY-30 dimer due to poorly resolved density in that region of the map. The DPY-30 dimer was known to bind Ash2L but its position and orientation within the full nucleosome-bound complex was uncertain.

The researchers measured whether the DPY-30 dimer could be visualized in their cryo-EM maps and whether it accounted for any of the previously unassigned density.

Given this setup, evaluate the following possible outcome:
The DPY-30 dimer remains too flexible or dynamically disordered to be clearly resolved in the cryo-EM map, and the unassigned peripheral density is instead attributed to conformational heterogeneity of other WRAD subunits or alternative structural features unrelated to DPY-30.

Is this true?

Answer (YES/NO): NO